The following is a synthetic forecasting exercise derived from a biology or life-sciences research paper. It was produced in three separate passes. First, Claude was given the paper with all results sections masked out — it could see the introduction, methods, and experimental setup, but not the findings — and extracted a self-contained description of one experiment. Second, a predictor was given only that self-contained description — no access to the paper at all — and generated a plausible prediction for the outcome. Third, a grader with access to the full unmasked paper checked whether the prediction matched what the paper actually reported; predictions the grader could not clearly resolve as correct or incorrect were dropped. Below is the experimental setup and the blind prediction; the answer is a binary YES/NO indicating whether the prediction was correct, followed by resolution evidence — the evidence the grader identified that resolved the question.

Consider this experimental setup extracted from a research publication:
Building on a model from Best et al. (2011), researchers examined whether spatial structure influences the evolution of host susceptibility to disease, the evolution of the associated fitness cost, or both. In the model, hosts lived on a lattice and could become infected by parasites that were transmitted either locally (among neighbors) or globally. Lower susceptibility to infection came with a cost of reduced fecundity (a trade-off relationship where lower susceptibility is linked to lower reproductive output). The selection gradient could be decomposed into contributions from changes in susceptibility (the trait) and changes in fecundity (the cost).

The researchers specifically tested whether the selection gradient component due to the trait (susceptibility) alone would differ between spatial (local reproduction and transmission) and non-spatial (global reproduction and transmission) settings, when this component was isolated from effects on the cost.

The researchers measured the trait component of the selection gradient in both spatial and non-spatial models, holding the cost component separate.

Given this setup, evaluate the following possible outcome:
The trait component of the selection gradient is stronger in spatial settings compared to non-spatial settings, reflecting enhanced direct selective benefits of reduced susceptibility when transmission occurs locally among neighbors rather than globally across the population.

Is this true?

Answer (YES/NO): NO